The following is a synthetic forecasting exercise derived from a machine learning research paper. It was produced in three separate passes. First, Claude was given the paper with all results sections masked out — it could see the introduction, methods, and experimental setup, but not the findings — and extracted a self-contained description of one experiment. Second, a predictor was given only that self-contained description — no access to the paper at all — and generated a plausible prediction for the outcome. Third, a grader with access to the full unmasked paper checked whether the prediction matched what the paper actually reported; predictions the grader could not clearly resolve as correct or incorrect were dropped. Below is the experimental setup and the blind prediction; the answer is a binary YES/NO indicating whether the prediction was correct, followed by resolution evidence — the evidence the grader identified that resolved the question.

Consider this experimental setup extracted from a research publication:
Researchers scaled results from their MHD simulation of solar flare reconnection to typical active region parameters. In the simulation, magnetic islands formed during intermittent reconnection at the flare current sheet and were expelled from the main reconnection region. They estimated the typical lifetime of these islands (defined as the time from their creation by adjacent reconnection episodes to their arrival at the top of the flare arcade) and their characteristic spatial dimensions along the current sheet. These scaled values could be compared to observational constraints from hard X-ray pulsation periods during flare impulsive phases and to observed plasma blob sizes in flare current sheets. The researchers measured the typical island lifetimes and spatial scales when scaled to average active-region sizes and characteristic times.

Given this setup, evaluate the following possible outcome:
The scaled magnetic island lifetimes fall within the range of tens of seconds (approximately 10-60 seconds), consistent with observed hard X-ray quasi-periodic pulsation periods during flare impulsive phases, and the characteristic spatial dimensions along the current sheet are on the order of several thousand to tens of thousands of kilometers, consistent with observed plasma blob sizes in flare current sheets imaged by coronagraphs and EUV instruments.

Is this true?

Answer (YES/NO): NO